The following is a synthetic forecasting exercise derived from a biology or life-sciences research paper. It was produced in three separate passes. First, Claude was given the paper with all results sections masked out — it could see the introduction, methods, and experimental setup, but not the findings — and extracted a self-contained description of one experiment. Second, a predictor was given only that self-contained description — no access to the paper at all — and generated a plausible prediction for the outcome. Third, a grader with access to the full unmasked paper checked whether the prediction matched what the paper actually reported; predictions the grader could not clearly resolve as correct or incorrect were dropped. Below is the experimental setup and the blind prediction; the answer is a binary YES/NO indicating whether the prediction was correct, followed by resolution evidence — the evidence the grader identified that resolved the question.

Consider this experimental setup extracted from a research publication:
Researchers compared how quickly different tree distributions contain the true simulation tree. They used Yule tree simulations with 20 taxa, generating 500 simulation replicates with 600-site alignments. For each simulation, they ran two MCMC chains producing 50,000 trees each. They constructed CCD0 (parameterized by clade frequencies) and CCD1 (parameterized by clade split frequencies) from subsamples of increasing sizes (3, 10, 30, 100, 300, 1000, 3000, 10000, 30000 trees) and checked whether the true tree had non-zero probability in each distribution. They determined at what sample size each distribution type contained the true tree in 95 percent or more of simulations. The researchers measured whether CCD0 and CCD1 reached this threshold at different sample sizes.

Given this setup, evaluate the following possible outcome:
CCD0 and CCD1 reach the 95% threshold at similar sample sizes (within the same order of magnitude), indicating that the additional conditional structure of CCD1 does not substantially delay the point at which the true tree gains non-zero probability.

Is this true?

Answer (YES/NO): YES